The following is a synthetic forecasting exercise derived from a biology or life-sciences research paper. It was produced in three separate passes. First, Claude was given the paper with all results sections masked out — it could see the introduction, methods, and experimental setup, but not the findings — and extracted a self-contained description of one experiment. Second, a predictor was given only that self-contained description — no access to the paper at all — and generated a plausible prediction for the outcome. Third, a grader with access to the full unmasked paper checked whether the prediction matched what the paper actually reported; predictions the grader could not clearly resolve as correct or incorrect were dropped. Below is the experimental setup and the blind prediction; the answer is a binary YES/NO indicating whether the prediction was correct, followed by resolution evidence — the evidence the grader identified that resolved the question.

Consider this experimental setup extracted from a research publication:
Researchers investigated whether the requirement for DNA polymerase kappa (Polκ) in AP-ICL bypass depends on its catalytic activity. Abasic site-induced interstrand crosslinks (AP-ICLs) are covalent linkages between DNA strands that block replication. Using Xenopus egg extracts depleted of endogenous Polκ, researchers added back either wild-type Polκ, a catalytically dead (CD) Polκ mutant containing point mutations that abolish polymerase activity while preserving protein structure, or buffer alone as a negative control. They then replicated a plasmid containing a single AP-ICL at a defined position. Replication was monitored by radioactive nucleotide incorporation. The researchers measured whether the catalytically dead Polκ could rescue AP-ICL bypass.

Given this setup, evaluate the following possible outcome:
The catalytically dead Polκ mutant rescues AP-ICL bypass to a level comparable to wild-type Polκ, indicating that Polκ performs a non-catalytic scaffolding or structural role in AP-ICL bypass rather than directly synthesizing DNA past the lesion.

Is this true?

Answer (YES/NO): YES